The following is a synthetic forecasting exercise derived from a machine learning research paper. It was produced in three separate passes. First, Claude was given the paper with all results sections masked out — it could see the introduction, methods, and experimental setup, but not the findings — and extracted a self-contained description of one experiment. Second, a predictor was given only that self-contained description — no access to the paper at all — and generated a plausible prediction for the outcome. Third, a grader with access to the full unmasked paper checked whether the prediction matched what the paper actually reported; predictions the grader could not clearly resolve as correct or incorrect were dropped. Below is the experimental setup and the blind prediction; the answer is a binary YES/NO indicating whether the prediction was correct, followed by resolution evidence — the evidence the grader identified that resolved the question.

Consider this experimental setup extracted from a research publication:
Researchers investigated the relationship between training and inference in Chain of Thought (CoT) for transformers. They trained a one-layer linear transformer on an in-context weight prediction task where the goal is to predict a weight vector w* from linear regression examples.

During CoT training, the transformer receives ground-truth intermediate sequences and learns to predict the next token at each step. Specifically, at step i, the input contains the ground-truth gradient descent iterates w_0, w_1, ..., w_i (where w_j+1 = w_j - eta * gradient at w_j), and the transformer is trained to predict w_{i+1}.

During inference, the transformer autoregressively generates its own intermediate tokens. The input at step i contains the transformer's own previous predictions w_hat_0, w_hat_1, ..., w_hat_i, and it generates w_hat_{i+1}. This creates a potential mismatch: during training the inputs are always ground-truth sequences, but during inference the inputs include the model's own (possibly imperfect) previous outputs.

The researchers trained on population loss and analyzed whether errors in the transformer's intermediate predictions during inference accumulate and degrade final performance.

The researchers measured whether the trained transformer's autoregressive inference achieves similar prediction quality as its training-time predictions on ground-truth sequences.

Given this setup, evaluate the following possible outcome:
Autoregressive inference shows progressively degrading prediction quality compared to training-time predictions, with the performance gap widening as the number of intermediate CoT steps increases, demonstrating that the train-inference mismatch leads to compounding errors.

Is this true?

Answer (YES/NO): NO